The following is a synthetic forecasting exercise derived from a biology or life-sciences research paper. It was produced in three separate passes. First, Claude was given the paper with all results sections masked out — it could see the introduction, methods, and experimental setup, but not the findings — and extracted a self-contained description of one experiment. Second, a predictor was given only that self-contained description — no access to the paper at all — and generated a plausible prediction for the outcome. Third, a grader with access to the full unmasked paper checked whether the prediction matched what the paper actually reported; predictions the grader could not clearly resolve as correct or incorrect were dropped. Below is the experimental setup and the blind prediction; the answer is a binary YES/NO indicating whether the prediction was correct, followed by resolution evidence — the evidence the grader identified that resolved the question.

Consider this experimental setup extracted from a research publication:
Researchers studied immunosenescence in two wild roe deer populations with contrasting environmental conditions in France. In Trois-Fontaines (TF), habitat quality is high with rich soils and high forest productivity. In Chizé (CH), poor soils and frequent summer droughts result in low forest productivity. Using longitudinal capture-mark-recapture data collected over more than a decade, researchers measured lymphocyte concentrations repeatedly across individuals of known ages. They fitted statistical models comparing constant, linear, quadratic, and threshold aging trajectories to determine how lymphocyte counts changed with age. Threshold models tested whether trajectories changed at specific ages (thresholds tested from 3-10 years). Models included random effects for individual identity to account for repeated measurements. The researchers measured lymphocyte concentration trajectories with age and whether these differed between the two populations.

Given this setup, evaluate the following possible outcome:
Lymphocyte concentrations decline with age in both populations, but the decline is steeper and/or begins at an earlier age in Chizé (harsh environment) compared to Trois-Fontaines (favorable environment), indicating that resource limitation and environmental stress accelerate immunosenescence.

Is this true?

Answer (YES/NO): NO